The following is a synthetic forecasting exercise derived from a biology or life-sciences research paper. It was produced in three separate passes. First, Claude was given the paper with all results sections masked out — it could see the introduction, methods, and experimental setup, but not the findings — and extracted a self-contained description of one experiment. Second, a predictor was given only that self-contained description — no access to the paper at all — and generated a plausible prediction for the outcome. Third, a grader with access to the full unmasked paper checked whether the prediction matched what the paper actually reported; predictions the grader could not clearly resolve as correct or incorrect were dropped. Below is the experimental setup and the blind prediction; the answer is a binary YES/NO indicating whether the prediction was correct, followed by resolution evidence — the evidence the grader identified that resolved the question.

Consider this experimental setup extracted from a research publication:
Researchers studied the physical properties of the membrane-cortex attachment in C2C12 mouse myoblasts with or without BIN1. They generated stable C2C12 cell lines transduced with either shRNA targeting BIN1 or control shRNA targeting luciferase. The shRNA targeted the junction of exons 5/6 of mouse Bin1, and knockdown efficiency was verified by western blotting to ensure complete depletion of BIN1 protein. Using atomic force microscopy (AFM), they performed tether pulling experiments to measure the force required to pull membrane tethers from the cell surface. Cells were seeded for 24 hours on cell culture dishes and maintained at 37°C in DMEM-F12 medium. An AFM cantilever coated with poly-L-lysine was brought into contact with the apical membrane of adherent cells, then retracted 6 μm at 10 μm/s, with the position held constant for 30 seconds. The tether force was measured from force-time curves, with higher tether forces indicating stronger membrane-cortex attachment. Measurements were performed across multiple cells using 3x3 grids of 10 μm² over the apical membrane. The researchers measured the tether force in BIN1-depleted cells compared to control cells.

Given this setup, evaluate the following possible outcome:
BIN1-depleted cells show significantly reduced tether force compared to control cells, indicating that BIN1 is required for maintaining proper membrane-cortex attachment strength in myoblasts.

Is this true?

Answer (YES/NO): YES